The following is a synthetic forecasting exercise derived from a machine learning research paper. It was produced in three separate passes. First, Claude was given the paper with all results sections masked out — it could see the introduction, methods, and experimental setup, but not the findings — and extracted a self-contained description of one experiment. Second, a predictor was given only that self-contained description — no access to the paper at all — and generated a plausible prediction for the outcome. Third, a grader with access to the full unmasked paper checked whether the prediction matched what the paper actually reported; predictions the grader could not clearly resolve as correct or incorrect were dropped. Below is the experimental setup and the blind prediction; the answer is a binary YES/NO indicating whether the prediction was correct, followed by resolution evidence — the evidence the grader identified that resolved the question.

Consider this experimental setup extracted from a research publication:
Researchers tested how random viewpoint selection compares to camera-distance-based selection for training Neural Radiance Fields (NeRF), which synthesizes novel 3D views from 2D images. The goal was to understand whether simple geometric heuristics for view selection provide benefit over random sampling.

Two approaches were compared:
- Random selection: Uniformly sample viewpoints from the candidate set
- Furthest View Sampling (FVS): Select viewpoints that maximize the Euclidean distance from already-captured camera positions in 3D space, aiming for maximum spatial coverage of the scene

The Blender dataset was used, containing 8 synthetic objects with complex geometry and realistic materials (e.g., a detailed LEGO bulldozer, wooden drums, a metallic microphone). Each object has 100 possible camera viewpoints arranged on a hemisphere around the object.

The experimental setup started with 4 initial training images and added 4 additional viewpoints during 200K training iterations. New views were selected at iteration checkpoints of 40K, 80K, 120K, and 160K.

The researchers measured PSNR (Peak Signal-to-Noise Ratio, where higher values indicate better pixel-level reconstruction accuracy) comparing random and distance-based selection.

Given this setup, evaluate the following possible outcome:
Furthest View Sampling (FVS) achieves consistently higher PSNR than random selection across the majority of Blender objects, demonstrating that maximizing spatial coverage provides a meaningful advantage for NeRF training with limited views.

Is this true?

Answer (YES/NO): YES